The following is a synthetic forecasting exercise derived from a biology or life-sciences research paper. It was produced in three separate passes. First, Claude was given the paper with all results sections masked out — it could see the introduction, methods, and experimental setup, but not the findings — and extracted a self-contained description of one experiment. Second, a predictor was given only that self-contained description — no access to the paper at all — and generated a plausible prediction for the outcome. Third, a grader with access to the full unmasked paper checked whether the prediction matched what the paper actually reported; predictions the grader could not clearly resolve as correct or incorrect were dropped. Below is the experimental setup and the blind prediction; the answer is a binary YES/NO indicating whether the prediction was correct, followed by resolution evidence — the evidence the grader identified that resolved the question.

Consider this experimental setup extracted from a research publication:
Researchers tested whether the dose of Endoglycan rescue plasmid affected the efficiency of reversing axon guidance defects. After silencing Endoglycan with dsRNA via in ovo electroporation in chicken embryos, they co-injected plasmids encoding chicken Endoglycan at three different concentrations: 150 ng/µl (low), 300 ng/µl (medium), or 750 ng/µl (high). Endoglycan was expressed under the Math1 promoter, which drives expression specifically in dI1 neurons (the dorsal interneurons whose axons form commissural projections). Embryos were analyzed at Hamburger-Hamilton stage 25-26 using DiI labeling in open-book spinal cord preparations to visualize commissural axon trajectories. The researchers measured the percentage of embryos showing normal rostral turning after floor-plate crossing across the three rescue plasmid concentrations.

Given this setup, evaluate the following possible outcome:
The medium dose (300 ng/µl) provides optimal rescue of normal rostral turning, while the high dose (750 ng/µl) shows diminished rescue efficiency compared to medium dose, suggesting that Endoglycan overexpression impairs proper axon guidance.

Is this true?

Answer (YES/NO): NO